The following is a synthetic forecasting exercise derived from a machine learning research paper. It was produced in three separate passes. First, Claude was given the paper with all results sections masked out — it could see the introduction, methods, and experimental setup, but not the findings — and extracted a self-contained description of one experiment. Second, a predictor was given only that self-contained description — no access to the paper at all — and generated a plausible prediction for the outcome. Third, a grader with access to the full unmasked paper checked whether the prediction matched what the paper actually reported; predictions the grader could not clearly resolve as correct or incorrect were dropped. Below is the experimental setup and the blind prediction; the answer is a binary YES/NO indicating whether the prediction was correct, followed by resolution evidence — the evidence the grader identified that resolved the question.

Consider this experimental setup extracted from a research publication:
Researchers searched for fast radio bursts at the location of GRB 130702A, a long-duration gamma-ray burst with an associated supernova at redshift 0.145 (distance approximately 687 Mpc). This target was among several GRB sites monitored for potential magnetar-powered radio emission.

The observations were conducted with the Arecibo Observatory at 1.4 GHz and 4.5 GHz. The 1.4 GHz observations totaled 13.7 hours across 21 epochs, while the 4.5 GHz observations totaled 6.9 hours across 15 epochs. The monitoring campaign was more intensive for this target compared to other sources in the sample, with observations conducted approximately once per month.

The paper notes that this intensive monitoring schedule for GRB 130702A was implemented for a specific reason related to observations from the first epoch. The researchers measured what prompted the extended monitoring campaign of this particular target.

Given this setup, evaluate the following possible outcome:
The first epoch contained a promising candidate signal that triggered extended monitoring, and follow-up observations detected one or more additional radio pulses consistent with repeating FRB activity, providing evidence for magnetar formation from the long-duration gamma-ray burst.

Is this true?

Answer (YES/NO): NO